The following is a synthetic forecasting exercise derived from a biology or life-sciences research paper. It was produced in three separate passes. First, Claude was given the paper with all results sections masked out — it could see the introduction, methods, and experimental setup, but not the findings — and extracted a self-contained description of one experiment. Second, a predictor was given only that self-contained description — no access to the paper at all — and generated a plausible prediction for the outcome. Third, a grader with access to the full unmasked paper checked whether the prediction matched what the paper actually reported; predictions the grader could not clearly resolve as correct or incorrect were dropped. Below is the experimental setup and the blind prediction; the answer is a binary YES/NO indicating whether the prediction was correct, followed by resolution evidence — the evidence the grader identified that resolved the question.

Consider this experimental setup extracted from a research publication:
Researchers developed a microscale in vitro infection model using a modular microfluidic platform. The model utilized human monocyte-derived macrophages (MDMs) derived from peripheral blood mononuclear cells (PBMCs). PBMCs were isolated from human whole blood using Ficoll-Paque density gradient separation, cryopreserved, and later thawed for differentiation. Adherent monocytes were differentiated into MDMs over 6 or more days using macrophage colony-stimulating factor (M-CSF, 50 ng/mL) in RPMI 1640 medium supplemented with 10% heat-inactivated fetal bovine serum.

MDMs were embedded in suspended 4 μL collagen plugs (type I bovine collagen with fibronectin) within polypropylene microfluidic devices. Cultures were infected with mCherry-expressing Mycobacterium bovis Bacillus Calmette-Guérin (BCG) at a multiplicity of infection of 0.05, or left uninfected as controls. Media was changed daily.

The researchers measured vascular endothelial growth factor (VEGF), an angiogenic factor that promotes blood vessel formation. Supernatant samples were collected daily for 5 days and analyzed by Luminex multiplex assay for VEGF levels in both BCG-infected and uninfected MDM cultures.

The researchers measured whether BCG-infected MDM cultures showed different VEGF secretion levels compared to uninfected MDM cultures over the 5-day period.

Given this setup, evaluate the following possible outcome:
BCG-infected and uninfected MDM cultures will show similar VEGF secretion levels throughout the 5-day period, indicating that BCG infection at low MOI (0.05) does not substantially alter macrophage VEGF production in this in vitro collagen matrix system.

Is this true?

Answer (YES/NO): NO